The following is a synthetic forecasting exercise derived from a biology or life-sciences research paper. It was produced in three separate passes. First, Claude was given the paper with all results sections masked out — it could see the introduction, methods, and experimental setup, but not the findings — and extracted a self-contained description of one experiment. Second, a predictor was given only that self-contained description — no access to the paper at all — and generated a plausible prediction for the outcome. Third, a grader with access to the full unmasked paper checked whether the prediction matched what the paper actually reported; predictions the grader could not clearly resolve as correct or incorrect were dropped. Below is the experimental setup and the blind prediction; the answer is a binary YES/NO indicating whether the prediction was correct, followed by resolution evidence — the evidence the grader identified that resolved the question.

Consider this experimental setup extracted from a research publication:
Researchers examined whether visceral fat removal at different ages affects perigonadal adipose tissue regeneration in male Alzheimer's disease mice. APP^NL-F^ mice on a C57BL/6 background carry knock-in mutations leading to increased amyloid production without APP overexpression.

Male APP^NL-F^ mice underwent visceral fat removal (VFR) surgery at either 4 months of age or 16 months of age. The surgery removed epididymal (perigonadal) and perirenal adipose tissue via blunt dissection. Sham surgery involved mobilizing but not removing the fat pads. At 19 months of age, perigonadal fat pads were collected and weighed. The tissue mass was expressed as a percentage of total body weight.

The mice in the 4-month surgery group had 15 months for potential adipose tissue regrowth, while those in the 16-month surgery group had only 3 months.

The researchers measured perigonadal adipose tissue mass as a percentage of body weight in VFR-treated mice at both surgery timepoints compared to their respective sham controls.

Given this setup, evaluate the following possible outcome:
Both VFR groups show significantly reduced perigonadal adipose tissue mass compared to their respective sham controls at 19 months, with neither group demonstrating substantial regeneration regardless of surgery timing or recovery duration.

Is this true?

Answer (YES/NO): NO